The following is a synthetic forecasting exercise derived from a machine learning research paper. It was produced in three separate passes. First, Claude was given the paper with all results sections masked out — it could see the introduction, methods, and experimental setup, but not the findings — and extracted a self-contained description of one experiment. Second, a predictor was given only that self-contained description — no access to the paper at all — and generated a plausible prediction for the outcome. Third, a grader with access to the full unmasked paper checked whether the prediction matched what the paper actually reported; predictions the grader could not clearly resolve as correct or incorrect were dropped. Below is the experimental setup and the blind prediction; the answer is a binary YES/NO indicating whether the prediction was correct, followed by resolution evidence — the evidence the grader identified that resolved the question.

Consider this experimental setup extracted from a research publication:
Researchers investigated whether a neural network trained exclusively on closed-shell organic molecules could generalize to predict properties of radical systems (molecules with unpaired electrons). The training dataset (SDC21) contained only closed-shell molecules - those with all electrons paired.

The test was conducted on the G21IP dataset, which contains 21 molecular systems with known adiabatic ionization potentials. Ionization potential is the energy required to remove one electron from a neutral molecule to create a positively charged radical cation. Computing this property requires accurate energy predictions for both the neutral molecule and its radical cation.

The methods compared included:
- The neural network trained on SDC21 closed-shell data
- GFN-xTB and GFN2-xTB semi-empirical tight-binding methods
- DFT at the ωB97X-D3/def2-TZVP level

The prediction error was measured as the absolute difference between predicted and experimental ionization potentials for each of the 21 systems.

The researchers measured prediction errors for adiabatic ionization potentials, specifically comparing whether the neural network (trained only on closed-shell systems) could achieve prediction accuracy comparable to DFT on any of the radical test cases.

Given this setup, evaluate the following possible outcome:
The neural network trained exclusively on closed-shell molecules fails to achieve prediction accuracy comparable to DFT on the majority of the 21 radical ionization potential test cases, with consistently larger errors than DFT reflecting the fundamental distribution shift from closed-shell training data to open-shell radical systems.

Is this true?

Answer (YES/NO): NO